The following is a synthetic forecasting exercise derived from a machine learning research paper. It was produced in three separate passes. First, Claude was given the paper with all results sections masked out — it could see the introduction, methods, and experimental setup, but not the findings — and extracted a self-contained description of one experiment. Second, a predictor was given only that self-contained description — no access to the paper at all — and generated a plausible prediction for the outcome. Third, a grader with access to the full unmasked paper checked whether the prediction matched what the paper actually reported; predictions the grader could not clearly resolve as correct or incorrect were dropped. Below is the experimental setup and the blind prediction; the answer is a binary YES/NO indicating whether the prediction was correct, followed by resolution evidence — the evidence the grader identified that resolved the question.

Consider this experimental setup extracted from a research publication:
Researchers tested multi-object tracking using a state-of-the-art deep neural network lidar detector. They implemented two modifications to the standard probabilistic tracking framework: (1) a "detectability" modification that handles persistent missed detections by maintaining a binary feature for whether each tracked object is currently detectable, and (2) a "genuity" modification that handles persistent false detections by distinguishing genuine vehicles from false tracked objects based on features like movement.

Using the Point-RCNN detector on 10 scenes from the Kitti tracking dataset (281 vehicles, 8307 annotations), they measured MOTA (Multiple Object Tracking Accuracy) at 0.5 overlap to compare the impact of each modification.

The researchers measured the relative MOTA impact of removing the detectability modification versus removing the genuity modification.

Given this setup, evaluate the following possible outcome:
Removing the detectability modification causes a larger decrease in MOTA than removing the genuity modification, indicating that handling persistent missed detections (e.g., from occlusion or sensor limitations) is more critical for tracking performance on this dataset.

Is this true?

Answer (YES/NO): NO